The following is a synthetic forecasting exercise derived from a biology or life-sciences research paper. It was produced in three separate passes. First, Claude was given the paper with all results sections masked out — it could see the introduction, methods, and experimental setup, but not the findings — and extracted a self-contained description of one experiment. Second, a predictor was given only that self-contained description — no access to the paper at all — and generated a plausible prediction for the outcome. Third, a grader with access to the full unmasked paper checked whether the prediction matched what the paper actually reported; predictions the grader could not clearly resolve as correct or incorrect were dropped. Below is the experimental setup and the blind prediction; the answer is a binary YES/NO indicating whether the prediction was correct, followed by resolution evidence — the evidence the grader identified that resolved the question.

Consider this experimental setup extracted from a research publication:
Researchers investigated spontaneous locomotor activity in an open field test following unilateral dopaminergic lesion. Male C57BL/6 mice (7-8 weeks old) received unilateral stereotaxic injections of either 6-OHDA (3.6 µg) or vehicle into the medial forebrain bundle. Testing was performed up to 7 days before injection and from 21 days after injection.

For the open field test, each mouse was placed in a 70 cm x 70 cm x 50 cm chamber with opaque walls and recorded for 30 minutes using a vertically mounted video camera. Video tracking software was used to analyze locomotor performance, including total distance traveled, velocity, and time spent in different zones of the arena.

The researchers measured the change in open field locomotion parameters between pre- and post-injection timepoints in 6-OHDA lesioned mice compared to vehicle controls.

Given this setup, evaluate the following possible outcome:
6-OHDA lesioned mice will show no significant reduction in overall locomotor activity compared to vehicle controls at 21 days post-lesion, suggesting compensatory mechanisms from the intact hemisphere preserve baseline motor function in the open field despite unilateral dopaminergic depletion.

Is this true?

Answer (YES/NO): NO